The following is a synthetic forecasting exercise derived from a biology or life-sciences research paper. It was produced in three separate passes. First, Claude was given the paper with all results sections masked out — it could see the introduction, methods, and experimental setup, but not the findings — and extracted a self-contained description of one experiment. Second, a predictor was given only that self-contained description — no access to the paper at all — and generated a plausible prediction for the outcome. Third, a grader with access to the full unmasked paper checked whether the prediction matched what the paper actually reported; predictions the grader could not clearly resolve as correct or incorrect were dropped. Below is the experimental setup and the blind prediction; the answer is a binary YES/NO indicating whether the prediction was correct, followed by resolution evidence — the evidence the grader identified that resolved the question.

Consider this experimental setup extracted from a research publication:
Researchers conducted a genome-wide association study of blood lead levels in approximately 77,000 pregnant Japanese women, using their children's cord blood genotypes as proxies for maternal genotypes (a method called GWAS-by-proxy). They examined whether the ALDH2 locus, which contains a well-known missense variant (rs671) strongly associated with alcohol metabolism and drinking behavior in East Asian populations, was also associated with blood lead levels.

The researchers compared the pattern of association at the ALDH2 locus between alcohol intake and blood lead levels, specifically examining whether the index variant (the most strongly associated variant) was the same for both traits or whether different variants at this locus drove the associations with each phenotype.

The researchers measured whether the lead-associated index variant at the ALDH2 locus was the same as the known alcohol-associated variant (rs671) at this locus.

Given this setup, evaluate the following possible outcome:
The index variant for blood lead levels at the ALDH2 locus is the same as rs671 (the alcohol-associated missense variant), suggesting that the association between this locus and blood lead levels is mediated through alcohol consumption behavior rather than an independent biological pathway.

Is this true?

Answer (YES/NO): NO